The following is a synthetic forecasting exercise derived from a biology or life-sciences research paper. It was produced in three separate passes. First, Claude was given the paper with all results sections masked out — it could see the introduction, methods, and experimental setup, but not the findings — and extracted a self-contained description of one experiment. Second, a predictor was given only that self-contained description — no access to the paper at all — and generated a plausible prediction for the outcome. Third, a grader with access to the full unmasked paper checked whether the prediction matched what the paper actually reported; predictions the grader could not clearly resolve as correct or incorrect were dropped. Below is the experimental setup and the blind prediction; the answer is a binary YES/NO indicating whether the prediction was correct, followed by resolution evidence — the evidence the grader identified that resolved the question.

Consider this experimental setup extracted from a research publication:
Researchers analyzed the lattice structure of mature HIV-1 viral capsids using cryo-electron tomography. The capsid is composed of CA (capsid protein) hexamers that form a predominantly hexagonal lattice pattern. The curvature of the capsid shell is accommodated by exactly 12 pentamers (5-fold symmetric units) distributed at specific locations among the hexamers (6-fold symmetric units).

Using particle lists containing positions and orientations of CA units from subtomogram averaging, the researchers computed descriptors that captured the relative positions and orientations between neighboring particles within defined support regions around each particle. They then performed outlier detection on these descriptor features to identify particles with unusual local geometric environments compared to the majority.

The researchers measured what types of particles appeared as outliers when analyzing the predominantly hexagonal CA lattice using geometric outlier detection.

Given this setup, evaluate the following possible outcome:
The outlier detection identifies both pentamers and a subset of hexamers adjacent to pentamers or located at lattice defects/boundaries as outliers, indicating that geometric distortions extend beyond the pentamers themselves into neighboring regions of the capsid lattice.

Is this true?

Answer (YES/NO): NO